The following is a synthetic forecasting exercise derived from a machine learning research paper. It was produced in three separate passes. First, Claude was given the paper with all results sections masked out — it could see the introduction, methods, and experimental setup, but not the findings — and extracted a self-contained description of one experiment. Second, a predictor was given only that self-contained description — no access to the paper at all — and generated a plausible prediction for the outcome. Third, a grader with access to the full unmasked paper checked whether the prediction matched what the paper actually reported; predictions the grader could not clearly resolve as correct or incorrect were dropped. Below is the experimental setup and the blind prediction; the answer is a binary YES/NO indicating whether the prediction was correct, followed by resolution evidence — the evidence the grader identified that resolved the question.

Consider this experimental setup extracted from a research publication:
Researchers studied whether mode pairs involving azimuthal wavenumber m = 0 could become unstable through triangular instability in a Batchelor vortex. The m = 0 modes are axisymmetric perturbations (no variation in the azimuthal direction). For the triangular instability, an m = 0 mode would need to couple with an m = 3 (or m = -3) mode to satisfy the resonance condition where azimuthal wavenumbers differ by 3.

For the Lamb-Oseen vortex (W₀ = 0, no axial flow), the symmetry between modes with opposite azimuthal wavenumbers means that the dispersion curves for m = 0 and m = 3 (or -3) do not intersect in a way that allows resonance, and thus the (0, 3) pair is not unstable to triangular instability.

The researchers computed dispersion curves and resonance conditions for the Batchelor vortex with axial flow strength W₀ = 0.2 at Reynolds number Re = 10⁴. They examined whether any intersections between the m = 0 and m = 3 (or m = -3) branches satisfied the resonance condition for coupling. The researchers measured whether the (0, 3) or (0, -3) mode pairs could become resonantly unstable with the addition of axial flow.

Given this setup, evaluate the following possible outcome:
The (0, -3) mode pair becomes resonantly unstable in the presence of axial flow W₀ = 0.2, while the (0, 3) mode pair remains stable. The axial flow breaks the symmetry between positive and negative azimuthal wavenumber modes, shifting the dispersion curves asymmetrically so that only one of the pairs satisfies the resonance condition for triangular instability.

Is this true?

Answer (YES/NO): NO